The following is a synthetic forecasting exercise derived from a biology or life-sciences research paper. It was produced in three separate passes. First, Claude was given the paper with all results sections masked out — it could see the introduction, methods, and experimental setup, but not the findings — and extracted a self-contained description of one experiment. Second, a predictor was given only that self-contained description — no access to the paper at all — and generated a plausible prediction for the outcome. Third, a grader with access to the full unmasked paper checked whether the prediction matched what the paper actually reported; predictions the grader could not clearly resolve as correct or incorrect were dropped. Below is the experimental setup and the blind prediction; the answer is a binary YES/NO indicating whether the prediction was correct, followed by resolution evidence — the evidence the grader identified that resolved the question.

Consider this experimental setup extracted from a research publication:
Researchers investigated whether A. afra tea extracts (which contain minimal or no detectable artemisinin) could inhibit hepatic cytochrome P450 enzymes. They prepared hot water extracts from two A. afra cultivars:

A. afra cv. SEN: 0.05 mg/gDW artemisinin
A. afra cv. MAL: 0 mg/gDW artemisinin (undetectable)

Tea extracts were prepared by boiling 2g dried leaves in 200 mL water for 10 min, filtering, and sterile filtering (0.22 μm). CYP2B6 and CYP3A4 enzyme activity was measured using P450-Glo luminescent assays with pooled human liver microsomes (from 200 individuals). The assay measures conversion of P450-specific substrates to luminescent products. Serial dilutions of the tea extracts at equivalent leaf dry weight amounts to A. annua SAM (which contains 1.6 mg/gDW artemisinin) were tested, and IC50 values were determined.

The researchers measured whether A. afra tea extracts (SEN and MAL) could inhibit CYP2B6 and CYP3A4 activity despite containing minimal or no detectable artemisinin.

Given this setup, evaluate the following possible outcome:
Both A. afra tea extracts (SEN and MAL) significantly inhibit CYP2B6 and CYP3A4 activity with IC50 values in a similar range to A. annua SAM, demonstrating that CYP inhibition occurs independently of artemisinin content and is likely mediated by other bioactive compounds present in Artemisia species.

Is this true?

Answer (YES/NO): YES